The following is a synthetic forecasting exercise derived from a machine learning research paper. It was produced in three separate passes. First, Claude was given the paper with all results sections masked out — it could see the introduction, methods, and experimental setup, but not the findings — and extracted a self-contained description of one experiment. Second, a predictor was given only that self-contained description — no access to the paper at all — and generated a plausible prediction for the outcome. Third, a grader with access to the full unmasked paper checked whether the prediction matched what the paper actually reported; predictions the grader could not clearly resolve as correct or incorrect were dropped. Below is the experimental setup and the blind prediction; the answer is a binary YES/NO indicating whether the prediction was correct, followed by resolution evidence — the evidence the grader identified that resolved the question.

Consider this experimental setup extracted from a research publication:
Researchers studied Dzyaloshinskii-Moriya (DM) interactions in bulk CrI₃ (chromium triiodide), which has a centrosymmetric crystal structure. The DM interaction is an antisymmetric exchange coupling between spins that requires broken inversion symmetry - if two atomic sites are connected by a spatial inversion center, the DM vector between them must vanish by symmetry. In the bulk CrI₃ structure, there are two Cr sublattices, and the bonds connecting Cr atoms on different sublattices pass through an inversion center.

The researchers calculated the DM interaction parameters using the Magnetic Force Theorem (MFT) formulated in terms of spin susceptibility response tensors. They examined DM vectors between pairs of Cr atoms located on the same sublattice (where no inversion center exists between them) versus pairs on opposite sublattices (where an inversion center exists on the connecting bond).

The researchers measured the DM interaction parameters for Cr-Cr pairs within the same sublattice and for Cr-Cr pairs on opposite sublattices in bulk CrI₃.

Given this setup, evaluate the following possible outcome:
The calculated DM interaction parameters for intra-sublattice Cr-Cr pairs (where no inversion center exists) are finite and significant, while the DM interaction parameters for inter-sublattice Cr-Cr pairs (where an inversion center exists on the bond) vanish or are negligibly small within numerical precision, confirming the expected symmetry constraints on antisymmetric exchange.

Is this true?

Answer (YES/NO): YES